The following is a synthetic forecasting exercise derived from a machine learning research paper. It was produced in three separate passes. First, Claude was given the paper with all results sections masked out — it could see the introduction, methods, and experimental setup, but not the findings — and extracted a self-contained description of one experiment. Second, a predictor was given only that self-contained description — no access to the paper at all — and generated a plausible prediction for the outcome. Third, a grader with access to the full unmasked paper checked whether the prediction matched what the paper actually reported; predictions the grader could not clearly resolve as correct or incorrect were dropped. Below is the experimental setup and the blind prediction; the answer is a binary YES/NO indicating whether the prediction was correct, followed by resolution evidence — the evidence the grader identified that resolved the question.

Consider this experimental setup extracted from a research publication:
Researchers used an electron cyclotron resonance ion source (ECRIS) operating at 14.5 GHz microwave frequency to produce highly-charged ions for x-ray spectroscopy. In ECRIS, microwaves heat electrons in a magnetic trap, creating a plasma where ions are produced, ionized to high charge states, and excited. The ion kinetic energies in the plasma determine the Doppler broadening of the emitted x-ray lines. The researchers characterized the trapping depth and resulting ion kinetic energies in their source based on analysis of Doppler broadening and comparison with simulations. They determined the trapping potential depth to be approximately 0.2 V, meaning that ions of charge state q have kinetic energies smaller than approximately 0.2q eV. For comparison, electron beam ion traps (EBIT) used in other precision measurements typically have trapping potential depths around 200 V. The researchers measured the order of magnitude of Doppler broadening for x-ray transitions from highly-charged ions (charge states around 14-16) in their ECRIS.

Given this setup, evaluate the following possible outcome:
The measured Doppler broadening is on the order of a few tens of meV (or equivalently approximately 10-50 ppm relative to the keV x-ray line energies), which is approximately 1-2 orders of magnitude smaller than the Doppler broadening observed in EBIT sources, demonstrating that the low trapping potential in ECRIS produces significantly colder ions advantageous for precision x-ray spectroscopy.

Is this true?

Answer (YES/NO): NO